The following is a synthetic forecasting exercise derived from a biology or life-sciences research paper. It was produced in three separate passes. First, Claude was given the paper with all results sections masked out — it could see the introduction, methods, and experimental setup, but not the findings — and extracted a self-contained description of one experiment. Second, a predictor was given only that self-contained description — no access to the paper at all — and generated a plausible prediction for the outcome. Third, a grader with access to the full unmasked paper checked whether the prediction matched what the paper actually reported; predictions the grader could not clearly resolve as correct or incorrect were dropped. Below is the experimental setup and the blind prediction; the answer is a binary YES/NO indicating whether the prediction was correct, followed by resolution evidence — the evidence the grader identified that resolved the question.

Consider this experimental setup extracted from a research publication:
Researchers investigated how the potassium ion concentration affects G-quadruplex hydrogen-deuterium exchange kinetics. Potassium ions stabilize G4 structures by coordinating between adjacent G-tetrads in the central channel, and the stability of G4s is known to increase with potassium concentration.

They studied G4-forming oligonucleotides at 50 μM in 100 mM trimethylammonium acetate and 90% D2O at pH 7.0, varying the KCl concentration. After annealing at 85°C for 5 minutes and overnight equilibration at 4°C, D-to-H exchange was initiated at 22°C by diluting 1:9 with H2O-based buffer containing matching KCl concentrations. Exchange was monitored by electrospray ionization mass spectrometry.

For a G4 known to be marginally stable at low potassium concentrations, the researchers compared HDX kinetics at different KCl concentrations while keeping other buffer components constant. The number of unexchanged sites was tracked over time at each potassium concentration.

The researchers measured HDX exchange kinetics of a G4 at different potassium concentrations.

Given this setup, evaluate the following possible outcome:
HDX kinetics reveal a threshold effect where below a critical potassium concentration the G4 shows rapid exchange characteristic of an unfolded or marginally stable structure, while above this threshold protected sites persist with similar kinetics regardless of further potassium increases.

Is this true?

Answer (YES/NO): NO